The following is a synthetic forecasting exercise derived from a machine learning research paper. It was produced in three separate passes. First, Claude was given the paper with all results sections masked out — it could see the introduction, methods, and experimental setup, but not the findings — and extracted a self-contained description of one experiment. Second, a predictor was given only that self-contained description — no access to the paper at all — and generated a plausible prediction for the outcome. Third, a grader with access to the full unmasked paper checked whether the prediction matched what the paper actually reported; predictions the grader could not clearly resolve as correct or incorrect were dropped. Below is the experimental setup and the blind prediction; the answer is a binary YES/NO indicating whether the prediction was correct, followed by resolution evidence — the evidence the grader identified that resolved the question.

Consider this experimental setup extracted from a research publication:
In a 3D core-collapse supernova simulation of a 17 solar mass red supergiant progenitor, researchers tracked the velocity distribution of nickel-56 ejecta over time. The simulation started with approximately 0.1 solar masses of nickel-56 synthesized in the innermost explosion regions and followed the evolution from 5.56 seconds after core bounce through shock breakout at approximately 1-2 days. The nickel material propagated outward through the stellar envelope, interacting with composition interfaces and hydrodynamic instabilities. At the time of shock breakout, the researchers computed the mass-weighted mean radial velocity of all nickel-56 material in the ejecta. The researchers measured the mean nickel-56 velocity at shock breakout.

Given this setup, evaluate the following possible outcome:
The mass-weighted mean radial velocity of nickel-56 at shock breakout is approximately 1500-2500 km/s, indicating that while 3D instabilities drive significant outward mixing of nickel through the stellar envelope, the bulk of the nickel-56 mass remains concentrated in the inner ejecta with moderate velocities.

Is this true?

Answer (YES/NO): NO